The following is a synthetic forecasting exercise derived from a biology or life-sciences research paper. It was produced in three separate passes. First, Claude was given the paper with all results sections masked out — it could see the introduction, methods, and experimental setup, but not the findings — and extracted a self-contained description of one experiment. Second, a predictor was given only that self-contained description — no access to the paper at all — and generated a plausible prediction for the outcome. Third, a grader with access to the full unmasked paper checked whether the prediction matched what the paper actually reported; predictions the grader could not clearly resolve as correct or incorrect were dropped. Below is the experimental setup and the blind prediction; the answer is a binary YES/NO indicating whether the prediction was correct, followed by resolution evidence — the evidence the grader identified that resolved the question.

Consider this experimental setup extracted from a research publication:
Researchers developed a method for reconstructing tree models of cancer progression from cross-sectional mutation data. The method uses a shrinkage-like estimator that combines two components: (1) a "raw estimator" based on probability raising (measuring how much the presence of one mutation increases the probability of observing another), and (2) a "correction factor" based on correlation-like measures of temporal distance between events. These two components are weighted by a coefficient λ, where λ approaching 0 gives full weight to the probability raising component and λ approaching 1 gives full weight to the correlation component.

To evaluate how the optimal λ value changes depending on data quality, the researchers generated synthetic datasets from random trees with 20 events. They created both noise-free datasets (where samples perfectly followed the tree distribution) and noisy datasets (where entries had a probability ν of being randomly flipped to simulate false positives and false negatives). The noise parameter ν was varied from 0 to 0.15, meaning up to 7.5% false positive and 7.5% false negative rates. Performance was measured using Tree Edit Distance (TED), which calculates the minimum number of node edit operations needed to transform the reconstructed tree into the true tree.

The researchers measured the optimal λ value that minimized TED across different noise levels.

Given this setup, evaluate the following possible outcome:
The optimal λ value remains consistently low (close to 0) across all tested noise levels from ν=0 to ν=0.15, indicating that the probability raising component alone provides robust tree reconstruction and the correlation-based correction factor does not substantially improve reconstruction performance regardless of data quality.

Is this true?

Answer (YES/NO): NO